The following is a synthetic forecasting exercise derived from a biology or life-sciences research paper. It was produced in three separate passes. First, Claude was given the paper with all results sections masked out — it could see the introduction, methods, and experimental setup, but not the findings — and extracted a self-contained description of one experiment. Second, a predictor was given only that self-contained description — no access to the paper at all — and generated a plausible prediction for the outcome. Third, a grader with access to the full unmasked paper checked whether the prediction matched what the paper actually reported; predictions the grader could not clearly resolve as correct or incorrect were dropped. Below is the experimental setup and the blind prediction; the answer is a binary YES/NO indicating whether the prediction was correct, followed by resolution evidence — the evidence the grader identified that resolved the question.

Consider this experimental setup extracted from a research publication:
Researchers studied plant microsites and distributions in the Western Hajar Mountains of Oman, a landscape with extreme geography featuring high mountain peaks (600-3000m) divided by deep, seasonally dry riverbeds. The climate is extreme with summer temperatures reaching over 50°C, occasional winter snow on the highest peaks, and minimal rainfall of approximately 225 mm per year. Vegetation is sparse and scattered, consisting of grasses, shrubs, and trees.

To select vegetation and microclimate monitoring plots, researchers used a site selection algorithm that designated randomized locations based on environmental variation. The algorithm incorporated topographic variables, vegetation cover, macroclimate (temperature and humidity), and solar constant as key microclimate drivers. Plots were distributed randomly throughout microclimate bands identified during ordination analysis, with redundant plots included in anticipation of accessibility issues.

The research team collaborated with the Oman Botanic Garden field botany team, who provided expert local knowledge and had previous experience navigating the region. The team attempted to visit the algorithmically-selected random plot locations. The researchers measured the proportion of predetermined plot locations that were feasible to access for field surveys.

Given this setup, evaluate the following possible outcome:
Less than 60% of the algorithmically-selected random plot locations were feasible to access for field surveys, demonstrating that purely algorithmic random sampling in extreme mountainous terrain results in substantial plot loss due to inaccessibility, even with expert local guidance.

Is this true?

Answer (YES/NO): YES